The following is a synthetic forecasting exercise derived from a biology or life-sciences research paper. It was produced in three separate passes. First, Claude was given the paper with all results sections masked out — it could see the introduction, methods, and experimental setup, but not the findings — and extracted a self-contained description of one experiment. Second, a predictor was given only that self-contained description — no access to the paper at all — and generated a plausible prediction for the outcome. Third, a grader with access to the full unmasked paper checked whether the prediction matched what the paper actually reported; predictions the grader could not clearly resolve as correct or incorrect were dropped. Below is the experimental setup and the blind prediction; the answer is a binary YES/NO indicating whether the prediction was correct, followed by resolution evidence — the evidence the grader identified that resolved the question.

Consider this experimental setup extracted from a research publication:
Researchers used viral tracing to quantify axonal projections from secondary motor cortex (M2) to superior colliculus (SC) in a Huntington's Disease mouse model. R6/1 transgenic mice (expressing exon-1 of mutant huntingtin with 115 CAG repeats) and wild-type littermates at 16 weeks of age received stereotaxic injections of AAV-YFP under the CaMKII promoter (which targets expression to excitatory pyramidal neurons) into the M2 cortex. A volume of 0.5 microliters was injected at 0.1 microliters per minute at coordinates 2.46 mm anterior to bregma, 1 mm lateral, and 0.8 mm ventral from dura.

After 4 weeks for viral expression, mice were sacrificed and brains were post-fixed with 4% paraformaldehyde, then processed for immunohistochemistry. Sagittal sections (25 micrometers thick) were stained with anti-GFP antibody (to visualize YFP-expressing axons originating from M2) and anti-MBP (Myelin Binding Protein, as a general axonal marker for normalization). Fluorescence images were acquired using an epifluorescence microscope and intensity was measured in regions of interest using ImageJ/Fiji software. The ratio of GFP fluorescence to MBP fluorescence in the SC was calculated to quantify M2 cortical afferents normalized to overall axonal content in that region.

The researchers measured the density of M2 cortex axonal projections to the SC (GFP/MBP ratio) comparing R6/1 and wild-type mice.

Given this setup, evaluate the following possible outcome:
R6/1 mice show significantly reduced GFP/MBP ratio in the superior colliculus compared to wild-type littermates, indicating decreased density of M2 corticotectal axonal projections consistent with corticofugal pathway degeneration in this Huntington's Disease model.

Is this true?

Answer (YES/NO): YES